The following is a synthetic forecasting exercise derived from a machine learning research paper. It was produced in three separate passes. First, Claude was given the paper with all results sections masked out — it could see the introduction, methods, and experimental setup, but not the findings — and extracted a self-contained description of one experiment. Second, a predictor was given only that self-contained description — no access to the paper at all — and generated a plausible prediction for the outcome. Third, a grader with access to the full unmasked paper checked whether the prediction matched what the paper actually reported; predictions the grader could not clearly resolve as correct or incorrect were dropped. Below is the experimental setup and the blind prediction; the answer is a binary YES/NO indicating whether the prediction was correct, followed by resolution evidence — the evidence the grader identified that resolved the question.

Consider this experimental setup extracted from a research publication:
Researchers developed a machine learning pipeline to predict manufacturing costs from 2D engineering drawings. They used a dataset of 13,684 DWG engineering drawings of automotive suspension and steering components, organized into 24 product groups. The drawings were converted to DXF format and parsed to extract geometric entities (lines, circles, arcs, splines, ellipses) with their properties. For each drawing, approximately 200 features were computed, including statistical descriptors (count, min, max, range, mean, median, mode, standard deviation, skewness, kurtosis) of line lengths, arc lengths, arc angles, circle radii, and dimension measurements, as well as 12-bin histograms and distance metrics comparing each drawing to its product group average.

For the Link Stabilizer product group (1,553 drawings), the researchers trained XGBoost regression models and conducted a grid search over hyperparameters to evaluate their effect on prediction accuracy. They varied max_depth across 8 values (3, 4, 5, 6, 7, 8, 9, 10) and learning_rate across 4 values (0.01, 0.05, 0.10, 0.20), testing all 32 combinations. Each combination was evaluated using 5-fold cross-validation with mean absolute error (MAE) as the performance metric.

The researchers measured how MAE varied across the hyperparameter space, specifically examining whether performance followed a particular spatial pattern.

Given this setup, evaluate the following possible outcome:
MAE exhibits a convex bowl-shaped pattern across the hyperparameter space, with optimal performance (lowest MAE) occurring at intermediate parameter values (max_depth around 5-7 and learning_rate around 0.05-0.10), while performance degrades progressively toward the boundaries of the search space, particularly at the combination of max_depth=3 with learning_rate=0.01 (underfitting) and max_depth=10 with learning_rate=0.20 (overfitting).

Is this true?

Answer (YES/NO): YES